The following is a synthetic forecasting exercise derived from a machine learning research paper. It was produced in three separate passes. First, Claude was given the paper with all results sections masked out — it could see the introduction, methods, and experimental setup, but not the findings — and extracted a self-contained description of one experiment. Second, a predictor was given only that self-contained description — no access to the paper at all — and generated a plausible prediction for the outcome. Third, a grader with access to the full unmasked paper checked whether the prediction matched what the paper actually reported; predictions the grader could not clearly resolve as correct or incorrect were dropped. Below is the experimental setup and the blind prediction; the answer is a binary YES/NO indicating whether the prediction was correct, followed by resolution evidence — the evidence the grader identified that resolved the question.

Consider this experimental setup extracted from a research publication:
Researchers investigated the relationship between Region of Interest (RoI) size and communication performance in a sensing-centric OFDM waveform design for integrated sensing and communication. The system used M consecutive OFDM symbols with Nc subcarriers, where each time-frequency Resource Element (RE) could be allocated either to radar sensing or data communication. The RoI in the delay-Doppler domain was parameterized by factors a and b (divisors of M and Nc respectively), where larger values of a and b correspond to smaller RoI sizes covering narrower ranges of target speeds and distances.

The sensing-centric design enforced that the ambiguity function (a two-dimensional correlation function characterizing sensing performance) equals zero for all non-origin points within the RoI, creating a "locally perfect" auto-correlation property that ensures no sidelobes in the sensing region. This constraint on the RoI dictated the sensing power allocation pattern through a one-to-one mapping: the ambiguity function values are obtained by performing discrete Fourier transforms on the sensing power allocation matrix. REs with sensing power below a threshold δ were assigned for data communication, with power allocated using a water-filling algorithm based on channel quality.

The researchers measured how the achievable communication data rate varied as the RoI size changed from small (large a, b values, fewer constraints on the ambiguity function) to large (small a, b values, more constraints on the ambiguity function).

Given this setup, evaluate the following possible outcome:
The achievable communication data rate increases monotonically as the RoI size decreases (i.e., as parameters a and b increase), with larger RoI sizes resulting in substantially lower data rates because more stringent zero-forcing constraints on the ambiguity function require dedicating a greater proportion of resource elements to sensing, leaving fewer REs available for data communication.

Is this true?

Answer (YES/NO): NO